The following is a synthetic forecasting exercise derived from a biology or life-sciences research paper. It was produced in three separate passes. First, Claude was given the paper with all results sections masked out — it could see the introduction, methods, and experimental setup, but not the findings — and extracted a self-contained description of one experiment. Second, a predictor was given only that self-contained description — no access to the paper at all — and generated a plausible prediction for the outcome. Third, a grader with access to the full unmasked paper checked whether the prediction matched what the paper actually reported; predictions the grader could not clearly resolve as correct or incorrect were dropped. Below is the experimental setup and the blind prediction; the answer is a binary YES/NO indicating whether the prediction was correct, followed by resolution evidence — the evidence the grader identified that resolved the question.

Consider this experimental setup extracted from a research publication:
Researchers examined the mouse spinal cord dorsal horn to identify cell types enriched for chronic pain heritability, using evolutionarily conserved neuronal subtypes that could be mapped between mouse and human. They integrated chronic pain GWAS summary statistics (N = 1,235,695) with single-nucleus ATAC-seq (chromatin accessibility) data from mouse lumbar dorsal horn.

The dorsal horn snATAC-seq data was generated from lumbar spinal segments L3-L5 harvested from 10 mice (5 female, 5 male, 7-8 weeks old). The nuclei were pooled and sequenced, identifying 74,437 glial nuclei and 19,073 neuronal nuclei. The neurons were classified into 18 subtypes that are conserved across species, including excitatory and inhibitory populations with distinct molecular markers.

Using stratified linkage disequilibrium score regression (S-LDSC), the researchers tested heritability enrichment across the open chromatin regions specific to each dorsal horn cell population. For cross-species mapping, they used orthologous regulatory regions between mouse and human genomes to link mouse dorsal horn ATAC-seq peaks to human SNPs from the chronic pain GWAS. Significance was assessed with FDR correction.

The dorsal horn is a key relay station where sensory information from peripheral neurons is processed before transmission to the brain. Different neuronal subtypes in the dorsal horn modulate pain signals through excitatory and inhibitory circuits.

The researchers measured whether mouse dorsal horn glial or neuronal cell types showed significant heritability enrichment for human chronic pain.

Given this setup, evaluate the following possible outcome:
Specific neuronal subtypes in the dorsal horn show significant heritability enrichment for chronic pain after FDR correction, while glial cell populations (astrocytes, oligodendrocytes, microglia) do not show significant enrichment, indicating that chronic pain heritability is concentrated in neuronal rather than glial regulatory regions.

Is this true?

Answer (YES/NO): NO